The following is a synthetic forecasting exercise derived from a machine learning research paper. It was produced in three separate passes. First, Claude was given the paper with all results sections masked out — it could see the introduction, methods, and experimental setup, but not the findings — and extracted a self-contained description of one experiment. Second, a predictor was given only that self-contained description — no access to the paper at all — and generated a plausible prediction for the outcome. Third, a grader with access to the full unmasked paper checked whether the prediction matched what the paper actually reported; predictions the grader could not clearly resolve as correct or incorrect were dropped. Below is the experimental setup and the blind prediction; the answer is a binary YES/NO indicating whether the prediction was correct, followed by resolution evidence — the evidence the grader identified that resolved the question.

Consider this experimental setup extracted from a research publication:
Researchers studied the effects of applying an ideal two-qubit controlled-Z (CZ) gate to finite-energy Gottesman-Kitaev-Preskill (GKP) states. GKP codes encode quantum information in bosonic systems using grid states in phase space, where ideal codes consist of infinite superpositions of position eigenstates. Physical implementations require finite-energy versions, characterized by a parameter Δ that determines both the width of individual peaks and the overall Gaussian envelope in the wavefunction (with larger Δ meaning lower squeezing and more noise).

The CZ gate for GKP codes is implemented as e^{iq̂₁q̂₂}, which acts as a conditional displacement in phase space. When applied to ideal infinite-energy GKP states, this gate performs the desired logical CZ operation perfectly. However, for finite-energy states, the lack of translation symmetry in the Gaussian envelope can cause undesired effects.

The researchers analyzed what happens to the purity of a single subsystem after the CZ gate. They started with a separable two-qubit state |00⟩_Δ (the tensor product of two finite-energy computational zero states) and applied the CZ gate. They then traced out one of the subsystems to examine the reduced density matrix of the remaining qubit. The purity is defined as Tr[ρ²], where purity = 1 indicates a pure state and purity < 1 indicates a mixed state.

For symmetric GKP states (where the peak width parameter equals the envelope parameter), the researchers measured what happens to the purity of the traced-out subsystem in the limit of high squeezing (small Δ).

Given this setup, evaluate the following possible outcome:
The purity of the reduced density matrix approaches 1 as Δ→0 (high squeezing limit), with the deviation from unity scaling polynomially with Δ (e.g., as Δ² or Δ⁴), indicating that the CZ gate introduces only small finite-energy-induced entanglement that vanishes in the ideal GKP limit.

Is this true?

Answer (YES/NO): NO